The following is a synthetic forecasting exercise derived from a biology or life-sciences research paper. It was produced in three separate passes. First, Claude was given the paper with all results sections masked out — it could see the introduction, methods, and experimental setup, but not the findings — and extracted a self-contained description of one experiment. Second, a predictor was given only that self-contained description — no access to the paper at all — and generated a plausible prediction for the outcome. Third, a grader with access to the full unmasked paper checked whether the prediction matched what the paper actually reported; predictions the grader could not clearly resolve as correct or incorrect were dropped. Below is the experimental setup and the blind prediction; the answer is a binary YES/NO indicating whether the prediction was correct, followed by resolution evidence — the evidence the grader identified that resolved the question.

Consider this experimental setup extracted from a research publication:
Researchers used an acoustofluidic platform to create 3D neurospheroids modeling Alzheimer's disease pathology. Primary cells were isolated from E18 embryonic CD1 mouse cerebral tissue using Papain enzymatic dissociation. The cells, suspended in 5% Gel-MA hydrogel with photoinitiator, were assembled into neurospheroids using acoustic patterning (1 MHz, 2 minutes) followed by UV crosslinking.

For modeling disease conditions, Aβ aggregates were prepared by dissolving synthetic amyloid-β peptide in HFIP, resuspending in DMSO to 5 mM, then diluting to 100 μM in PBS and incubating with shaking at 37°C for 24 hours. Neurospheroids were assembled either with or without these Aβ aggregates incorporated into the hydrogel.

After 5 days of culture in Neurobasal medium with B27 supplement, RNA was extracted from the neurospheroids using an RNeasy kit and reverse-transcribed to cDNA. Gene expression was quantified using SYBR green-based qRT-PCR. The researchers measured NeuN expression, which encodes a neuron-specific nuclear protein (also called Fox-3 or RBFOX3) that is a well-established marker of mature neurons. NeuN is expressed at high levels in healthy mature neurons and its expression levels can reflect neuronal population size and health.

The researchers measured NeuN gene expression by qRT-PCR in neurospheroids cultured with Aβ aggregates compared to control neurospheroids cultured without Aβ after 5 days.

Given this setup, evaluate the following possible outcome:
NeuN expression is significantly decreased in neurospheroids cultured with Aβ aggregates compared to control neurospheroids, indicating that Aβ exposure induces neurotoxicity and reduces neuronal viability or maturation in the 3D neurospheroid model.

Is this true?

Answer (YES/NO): YES